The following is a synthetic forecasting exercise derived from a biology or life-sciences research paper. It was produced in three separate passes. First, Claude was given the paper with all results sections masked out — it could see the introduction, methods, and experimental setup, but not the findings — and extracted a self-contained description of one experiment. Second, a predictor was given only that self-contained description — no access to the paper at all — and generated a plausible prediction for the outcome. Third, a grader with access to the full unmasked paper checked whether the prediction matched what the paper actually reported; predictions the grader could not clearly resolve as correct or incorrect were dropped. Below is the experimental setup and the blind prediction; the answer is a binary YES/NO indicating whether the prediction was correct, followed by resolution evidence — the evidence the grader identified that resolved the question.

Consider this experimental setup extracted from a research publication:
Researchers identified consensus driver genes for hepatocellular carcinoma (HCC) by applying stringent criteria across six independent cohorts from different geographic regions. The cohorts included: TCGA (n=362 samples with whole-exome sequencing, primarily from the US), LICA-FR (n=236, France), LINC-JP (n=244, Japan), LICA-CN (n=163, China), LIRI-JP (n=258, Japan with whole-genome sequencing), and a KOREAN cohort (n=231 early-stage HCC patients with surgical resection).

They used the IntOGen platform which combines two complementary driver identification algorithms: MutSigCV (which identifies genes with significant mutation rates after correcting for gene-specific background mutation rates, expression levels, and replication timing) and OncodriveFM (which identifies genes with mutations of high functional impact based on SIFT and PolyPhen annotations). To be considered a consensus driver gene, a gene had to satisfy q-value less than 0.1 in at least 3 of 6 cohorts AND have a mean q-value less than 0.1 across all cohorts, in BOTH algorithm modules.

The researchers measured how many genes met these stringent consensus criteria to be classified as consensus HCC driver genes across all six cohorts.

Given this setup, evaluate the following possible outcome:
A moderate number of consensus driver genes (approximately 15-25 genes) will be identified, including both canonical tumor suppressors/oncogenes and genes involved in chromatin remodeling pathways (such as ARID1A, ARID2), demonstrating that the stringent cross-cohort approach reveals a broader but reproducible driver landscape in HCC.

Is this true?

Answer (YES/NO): NO